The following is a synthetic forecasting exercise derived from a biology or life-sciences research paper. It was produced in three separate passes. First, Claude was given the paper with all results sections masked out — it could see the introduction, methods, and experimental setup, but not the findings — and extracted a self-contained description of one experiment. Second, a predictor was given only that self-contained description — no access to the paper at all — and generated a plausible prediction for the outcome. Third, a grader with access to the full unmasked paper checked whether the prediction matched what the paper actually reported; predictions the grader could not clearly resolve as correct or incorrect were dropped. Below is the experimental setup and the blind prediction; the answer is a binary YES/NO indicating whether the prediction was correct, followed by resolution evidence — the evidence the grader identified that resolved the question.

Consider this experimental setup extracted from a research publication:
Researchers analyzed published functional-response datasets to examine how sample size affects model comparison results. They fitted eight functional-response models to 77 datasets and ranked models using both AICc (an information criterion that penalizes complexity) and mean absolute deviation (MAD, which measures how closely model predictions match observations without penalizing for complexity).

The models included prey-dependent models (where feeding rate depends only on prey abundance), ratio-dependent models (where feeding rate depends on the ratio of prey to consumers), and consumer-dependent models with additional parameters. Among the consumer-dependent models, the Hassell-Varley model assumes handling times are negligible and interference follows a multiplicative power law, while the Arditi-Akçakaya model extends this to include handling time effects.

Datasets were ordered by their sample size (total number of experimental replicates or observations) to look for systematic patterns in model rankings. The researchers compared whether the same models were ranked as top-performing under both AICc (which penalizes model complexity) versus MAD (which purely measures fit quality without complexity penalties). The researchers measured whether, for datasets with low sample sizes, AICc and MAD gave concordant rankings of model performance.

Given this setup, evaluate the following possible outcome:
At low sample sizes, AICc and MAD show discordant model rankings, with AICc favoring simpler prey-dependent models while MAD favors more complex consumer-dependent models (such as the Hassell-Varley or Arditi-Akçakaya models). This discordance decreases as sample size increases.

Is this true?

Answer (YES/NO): NO